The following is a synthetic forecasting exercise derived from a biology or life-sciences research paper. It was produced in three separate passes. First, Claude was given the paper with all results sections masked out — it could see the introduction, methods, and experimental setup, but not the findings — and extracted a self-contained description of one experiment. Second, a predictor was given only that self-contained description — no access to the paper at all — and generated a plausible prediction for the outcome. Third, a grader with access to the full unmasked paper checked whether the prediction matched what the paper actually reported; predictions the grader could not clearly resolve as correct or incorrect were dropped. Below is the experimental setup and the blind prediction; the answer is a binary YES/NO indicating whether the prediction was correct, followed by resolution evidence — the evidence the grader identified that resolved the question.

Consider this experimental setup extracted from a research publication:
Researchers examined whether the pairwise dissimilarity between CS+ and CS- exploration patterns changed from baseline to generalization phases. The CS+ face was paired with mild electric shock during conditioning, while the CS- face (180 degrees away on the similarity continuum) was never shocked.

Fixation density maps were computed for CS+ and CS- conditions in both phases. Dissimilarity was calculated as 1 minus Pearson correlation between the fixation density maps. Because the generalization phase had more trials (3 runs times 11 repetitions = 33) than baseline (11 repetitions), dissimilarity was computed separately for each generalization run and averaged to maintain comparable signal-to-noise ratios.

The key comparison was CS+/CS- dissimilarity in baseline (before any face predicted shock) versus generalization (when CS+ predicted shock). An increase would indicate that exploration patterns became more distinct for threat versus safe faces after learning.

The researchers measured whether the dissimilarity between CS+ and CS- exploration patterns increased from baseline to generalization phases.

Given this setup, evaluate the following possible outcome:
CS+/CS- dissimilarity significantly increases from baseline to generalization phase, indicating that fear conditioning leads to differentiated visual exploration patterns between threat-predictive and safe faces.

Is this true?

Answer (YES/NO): YES